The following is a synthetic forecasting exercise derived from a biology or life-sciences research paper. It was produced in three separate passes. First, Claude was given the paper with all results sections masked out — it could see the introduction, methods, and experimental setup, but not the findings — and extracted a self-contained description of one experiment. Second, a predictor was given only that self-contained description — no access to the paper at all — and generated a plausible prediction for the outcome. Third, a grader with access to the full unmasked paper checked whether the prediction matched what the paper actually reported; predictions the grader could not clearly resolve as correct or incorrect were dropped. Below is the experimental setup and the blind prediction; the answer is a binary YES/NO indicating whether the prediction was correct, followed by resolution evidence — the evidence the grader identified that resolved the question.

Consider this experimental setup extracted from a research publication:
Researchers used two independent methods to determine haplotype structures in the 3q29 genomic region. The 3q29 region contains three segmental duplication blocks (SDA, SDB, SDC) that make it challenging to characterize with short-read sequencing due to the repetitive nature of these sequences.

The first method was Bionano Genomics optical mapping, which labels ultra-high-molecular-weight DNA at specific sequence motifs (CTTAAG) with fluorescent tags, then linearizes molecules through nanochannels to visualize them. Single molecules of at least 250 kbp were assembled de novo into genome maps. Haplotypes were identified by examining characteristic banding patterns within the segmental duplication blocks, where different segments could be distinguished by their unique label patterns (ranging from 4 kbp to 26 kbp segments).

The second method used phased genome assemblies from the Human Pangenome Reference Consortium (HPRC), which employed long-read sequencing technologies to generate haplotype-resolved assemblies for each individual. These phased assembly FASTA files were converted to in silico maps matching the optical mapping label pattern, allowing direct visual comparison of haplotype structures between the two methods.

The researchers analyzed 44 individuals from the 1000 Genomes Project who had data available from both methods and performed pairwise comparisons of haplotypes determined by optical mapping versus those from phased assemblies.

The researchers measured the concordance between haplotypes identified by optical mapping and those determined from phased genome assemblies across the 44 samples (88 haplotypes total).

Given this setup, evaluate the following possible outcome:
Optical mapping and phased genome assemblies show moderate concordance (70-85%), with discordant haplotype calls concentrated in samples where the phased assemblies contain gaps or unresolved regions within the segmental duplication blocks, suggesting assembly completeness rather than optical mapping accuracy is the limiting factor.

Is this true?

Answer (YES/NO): NO